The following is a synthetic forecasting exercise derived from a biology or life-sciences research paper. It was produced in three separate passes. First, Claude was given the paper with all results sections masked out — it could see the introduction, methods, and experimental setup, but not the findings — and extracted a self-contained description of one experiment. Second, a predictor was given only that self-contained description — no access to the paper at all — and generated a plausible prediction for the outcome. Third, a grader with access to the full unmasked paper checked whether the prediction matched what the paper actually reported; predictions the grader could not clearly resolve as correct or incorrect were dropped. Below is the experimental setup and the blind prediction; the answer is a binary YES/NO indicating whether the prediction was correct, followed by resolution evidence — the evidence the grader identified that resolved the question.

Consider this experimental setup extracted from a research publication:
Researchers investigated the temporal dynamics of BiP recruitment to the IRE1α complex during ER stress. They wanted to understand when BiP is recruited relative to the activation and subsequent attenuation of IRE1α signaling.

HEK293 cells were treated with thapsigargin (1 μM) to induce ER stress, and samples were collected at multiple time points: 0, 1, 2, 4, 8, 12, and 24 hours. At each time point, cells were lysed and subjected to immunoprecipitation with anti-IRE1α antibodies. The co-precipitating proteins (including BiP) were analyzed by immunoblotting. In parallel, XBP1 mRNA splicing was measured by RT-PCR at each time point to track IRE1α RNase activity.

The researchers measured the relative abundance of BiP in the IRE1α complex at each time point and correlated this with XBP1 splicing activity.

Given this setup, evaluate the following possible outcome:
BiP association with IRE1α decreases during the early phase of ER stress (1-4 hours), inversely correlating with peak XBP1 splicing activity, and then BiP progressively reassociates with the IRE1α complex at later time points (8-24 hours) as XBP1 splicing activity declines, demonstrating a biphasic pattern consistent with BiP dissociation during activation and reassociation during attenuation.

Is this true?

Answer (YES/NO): YES